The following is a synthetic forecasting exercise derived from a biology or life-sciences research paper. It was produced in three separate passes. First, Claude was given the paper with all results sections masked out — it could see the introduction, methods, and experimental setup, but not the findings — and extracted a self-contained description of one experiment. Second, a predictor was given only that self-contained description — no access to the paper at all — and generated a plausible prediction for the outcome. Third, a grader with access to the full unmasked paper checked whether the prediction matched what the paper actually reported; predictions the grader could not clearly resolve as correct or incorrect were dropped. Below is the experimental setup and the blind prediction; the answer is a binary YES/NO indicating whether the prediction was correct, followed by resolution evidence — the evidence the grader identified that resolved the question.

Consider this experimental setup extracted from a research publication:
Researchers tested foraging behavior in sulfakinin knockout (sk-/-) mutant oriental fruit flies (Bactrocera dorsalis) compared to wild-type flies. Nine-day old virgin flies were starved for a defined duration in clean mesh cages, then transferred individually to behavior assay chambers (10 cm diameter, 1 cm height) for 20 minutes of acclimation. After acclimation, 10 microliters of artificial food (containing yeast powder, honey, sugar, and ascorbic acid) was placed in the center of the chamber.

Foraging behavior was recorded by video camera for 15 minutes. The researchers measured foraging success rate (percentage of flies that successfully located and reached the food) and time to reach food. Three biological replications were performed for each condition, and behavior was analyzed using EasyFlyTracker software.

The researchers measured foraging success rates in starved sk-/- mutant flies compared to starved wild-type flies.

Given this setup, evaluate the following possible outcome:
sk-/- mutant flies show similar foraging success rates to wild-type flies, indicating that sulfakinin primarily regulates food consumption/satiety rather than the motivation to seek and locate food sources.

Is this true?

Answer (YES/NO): NO